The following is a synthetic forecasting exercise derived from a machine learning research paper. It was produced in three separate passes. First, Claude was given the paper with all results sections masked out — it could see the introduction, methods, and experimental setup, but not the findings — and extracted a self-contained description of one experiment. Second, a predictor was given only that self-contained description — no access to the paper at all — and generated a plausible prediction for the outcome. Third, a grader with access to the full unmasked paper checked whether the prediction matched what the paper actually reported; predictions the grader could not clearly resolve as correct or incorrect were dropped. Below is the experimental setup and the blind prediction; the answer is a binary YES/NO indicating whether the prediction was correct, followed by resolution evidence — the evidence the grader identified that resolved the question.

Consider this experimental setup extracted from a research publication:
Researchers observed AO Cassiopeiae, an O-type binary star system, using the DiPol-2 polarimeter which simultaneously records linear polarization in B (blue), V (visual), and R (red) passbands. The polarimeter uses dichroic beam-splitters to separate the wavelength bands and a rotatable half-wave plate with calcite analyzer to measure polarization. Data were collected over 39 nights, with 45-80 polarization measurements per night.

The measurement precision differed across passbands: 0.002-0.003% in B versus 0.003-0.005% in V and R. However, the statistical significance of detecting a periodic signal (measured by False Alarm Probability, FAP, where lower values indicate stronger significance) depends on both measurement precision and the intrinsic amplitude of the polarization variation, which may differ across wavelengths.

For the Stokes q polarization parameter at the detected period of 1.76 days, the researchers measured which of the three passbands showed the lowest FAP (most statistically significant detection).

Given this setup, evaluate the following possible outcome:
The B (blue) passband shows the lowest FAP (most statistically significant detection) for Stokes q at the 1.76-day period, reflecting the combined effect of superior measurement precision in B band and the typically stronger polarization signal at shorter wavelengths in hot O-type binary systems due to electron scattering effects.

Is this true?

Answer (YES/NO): NO